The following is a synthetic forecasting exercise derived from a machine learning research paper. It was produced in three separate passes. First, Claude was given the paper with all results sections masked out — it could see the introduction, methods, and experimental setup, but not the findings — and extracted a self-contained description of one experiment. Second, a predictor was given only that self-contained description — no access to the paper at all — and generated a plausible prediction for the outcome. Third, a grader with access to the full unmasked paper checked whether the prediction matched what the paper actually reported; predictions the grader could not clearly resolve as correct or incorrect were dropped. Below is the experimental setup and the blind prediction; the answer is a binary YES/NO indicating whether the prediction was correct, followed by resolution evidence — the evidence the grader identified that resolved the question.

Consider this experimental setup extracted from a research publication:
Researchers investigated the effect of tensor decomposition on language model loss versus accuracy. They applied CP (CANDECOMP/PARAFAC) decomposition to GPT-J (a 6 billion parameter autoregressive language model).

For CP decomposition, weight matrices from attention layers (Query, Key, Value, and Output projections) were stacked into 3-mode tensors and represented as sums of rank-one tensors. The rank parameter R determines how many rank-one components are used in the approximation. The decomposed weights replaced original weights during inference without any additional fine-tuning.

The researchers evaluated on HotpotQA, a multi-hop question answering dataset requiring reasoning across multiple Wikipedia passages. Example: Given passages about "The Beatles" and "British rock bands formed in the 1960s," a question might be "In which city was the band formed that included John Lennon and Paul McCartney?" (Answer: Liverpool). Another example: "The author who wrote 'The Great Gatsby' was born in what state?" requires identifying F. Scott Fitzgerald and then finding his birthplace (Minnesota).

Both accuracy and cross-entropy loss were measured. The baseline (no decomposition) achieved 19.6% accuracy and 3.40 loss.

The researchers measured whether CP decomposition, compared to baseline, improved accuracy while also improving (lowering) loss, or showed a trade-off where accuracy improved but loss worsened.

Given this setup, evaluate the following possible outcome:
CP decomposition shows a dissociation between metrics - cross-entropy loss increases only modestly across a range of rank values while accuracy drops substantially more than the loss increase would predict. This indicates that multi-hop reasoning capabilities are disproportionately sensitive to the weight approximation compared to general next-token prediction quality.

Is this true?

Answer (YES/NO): NO